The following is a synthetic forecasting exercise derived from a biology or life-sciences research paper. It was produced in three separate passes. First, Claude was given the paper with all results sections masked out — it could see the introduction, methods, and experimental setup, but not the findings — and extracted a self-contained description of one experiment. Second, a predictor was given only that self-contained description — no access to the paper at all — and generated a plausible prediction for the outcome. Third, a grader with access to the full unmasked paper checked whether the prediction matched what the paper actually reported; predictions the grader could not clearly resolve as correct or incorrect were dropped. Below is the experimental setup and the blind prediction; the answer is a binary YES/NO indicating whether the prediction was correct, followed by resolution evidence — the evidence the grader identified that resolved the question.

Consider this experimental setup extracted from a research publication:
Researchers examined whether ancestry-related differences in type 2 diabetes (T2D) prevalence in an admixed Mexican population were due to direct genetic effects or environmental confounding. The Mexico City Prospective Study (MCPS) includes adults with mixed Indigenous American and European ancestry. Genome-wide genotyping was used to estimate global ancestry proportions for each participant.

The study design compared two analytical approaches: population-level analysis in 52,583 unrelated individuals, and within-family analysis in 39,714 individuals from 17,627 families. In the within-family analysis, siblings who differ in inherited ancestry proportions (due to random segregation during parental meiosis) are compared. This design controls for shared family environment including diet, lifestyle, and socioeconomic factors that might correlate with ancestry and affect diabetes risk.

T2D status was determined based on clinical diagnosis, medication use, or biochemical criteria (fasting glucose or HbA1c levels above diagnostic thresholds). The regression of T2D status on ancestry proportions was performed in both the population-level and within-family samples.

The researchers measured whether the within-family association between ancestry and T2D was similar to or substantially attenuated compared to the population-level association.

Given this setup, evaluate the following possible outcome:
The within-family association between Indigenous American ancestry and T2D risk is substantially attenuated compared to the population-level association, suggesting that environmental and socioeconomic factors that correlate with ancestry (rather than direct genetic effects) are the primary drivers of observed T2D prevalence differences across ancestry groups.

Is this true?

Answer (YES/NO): NO